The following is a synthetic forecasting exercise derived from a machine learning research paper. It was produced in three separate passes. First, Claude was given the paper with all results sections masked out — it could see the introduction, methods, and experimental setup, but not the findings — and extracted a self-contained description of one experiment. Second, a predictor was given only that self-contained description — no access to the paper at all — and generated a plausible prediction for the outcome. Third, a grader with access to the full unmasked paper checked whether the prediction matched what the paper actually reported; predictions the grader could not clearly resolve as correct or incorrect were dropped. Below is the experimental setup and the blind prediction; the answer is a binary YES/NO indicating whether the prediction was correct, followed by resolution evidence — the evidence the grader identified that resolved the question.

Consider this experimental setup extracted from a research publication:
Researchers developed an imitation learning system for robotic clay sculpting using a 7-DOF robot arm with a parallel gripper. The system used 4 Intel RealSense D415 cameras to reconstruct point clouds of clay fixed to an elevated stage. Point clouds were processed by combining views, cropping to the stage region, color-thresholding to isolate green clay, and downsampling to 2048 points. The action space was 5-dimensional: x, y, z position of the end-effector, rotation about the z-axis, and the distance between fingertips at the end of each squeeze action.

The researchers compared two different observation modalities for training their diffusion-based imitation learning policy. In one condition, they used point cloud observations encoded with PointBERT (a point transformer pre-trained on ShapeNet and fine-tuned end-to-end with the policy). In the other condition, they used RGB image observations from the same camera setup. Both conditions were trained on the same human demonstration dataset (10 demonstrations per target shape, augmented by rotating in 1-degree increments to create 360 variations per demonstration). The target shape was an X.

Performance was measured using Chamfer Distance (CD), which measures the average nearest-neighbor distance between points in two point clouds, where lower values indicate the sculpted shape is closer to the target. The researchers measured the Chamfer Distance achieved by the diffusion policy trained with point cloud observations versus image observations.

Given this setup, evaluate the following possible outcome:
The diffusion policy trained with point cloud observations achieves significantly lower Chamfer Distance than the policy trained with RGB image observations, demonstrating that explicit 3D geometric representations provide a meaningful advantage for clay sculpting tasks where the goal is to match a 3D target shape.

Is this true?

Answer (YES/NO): YES